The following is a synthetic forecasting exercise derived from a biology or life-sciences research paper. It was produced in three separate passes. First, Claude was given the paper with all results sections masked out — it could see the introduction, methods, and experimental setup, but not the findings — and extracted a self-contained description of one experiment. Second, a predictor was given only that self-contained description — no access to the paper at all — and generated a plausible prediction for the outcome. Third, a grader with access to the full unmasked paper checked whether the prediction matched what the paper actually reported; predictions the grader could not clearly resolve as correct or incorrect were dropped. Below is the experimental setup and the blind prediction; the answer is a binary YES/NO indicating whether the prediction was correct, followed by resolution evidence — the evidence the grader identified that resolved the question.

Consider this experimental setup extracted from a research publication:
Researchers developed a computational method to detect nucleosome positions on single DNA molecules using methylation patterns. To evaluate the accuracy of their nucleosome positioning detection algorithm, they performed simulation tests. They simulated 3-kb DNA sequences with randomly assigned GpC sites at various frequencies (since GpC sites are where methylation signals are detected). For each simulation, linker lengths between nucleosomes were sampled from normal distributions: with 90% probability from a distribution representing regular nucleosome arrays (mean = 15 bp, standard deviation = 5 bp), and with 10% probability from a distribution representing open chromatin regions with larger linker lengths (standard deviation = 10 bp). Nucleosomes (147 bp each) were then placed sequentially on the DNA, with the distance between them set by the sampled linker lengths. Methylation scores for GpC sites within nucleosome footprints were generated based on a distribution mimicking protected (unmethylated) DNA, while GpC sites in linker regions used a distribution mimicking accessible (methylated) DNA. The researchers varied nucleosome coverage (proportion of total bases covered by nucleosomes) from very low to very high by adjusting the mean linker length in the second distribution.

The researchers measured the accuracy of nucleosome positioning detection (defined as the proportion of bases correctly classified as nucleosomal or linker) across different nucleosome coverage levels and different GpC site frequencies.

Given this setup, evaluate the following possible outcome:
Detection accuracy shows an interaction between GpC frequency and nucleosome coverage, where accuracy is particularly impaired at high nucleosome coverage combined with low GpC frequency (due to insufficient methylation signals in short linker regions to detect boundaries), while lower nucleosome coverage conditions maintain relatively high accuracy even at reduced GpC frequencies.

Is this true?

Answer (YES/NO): NO